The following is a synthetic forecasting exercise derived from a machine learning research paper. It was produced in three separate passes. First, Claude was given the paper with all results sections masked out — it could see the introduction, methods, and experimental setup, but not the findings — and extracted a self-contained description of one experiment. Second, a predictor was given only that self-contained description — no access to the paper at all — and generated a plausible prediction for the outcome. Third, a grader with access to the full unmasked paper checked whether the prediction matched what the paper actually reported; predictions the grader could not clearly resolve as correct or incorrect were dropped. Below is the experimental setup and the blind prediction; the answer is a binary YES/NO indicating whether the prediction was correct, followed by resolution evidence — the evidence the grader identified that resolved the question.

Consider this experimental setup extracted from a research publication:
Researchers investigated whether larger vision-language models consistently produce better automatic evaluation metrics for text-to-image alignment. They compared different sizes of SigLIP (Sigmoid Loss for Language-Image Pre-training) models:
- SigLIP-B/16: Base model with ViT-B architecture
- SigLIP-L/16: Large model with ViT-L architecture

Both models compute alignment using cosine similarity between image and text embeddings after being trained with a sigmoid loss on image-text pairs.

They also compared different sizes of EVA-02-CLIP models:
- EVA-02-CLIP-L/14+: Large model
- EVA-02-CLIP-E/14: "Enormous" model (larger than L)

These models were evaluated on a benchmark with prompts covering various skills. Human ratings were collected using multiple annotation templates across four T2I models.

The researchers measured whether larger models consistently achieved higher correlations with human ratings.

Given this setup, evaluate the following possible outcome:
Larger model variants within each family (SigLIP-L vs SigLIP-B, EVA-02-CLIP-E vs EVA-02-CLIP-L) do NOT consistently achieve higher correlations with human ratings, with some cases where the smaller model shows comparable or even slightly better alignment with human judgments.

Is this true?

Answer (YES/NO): YES